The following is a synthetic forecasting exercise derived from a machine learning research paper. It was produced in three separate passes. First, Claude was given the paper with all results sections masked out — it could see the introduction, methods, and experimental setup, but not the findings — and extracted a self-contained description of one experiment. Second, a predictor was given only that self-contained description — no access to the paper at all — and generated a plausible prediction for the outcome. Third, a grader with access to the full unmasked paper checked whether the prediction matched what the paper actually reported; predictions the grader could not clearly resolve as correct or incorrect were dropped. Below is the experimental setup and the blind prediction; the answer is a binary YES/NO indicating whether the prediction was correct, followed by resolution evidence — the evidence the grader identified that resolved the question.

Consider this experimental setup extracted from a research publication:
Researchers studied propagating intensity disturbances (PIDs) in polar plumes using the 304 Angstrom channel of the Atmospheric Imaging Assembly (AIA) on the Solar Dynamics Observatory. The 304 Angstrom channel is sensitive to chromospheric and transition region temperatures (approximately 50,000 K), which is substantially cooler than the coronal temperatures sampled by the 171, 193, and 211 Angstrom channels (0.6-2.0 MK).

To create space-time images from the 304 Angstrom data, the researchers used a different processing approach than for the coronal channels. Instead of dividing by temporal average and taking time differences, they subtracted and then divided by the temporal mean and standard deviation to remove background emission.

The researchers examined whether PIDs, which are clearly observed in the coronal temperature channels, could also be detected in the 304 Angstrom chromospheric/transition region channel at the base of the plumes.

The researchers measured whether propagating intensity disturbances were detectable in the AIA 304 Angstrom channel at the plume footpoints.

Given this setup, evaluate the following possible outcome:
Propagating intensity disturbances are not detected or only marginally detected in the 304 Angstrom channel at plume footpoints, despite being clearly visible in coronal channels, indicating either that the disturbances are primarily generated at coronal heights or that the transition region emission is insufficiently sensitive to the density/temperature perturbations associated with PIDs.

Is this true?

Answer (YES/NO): YES